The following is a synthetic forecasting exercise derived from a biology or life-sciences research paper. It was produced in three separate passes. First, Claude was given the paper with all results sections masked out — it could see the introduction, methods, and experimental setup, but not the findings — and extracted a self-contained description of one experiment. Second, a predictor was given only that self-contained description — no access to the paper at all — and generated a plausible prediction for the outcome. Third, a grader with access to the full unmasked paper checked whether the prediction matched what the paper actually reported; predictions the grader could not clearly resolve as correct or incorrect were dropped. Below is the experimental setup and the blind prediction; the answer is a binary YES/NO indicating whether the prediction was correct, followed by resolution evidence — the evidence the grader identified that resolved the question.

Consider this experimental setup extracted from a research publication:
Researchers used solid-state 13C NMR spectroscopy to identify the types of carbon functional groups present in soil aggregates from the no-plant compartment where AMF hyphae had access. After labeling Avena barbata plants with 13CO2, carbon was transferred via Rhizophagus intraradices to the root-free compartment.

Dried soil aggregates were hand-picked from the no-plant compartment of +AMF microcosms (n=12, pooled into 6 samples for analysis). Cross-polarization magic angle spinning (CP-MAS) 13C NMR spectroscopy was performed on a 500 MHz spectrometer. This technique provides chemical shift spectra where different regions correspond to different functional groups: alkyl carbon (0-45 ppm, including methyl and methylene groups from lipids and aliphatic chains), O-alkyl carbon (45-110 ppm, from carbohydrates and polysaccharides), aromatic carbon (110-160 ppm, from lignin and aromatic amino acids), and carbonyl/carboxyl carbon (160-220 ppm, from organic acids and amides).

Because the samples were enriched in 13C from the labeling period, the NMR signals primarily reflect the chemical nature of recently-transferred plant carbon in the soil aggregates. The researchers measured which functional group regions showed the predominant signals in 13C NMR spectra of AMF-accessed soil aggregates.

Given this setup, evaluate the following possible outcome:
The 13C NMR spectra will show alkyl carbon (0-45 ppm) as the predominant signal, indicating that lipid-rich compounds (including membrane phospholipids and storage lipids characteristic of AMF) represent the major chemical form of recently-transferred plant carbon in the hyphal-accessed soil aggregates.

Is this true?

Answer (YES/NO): NO